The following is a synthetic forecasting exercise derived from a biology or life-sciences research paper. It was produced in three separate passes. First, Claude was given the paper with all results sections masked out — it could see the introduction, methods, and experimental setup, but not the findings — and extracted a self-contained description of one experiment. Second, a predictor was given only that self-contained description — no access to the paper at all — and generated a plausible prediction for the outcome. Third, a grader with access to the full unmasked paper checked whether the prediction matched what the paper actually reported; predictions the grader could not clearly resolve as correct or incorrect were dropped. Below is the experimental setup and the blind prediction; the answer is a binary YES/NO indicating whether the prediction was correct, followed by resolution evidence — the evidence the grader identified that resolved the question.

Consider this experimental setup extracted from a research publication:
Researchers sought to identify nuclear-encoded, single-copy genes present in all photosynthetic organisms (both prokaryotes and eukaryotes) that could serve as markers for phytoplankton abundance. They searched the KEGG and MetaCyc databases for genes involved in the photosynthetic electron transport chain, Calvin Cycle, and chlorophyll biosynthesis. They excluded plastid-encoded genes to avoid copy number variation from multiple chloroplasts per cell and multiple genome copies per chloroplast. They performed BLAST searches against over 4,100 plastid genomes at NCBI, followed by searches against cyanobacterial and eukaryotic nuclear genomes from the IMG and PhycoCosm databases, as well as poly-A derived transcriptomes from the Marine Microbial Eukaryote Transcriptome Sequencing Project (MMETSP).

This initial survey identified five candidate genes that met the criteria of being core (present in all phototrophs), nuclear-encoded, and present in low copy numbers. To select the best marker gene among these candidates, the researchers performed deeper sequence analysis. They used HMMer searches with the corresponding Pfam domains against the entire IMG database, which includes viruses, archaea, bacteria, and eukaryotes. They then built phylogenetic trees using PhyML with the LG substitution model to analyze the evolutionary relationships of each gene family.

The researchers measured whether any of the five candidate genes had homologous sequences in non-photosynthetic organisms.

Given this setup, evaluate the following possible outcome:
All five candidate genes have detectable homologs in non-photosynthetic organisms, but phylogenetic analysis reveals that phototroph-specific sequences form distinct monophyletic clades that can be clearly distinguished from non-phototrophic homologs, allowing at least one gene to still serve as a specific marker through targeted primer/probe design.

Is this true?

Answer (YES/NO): NO